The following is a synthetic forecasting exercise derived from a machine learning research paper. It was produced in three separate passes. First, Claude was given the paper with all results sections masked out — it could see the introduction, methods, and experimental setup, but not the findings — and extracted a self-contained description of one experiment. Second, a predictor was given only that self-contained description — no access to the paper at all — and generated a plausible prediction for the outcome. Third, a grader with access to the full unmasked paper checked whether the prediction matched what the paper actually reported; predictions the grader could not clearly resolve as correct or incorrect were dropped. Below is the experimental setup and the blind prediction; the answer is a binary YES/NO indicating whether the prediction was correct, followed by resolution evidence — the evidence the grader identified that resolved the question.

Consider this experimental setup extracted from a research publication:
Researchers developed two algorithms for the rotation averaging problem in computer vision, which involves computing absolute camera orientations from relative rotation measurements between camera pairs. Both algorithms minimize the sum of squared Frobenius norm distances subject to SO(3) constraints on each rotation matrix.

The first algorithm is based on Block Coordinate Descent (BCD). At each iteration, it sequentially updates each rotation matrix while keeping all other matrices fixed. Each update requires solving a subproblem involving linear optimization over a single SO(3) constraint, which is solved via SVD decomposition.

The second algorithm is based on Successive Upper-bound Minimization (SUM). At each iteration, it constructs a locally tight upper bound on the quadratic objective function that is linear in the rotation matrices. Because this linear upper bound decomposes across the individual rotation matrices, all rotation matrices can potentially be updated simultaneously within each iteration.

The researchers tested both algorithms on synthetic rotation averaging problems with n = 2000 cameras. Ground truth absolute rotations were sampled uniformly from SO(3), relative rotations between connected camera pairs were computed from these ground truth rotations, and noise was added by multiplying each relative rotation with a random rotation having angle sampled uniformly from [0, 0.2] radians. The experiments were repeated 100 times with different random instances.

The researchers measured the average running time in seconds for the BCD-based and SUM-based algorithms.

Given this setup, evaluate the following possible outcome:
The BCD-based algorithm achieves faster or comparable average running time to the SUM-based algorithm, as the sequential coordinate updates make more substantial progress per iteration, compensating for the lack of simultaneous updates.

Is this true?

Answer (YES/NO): NO